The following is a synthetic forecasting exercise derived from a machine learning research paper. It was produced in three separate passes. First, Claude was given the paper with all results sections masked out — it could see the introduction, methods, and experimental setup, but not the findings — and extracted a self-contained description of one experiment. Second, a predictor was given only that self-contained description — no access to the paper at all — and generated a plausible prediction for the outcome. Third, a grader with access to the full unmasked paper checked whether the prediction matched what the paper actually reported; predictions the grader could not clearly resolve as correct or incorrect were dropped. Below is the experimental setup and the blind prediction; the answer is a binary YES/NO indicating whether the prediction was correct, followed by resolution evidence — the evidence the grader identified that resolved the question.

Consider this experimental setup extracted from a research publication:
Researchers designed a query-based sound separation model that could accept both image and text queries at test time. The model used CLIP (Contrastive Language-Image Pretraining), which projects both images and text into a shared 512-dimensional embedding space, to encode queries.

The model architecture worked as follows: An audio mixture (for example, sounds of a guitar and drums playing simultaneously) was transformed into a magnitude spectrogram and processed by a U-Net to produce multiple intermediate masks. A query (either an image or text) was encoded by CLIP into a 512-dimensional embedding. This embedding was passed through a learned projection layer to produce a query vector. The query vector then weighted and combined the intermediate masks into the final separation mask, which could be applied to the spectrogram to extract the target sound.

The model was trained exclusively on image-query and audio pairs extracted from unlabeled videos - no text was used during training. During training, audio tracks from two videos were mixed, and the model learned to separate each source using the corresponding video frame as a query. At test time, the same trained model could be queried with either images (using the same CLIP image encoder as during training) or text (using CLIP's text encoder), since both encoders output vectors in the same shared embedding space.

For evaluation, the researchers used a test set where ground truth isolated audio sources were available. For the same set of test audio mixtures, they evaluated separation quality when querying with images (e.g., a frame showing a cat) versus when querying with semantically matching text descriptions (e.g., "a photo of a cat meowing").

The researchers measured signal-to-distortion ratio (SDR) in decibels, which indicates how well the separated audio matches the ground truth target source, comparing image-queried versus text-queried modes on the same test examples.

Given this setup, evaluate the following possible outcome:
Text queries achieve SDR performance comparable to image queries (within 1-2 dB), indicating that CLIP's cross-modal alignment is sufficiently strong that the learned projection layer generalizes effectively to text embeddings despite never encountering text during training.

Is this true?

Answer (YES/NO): YES